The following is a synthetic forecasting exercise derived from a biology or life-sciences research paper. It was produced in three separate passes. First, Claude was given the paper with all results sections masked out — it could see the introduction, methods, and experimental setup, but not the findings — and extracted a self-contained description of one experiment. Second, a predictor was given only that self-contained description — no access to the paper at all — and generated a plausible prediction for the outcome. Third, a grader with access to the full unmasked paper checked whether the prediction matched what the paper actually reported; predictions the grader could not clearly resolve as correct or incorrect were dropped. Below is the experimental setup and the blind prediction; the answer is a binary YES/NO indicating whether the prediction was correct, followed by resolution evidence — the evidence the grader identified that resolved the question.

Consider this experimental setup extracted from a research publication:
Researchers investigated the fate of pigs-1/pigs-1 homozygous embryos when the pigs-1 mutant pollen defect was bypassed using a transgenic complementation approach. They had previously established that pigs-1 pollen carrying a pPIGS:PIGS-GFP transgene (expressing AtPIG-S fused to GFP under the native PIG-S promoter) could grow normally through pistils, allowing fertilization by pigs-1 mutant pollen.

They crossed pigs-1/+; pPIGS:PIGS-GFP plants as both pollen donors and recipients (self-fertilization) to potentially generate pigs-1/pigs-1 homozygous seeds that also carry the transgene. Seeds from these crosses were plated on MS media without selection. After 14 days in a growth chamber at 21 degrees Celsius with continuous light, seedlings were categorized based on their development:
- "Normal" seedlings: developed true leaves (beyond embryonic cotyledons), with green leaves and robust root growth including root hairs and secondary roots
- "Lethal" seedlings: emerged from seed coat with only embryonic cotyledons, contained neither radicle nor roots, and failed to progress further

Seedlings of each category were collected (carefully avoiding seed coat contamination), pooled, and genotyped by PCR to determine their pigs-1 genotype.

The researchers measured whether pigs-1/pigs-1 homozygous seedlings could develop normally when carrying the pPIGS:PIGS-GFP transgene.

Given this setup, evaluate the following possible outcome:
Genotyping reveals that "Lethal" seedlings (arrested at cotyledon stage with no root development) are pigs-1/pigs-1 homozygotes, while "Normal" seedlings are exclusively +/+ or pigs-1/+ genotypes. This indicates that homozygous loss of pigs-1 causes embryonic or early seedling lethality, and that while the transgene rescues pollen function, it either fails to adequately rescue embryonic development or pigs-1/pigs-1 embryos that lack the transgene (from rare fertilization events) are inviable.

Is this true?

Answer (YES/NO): YES